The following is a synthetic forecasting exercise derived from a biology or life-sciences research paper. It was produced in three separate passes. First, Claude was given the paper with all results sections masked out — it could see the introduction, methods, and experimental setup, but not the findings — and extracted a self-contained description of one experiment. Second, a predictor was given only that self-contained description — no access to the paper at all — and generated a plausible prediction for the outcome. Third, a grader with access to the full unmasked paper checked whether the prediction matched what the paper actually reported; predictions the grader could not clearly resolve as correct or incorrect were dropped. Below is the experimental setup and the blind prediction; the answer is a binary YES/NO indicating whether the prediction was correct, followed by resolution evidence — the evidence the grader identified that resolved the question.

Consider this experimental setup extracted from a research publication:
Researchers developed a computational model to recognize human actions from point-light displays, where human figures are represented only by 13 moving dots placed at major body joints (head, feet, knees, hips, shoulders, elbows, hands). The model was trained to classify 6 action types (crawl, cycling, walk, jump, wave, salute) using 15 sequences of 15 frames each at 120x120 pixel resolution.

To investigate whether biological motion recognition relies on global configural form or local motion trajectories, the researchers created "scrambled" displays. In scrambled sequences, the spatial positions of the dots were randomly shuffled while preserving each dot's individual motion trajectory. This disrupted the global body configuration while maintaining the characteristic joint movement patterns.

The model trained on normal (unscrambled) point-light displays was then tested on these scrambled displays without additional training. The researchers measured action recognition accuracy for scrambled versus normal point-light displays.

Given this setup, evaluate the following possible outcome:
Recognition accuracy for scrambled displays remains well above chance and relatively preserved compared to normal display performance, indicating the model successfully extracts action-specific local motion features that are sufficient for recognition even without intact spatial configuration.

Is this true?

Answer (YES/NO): YES